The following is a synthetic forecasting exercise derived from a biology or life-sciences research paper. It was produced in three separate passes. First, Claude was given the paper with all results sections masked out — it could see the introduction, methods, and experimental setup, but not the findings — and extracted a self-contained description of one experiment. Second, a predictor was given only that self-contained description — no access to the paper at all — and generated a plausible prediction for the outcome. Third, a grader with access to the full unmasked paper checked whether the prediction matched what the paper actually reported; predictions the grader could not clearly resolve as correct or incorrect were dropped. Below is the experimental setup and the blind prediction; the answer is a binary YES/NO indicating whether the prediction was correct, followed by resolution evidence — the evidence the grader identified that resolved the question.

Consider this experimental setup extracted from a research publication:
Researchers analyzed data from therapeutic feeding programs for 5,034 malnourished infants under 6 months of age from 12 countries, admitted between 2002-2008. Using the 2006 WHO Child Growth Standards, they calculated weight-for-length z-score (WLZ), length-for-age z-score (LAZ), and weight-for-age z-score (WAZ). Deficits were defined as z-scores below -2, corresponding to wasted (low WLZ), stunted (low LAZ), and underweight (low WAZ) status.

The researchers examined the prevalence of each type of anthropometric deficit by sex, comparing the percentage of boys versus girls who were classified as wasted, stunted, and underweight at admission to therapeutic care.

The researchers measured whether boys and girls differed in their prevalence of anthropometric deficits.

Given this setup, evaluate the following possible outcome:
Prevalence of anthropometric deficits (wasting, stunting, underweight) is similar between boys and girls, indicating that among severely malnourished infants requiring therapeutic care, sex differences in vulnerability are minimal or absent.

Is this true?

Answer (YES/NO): NO